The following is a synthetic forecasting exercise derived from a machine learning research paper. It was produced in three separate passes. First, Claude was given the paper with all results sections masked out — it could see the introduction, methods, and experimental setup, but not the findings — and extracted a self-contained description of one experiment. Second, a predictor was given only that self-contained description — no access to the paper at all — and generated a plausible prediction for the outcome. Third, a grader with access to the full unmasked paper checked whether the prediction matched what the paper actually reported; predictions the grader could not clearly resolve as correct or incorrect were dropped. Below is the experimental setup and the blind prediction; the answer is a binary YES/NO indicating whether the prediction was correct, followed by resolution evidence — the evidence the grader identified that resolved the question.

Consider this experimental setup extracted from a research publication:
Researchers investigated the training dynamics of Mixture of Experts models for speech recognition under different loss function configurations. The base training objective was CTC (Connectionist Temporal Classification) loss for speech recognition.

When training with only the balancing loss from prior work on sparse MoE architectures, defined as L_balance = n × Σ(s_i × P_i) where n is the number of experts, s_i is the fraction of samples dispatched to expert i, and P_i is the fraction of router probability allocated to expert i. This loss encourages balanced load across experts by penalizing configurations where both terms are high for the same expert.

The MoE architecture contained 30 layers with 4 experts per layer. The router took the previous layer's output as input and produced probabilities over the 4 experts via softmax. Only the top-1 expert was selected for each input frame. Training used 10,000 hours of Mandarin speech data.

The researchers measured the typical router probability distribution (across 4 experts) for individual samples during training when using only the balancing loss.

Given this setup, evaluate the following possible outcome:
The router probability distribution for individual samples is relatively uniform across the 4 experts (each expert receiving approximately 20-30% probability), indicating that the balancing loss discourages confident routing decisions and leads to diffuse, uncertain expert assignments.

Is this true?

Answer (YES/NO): YES